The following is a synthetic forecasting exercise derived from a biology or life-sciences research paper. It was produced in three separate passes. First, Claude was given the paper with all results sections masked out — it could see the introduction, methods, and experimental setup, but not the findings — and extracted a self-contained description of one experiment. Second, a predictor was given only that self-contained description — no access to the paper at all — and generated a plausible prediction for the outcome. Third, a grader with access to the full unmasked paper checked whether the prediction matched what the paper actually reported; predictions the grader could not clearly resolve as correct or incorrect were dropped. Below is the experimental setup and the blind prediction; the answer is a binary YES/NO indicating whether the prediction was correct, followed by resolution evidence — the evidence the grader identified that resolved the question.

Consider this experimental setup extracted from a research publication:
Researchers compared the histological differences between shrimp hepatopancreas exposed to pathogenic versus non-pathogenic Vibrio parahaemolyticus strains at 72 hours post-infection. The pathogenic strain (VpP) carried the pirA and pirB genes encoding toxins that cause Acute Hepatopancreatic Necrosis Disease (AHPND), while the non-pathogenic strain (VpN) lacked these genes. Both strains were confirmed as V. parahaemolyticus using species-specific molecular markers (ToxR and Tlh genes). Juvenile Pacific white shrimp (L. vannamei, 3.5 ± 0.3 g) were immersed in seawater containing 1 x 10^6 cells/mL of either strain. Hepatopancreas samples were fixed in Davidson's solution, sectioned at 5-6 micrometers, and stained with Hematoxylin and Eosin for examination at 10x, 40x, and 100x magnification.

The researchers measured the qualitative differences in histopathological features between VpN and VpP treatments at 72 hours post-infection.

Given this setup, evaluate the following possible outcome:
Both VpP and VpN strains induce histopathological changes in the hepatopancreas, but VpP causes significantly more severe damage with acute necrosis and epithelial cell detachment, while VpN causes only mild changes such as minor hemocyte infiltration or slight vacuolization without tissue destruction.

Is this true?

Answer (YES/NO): NO